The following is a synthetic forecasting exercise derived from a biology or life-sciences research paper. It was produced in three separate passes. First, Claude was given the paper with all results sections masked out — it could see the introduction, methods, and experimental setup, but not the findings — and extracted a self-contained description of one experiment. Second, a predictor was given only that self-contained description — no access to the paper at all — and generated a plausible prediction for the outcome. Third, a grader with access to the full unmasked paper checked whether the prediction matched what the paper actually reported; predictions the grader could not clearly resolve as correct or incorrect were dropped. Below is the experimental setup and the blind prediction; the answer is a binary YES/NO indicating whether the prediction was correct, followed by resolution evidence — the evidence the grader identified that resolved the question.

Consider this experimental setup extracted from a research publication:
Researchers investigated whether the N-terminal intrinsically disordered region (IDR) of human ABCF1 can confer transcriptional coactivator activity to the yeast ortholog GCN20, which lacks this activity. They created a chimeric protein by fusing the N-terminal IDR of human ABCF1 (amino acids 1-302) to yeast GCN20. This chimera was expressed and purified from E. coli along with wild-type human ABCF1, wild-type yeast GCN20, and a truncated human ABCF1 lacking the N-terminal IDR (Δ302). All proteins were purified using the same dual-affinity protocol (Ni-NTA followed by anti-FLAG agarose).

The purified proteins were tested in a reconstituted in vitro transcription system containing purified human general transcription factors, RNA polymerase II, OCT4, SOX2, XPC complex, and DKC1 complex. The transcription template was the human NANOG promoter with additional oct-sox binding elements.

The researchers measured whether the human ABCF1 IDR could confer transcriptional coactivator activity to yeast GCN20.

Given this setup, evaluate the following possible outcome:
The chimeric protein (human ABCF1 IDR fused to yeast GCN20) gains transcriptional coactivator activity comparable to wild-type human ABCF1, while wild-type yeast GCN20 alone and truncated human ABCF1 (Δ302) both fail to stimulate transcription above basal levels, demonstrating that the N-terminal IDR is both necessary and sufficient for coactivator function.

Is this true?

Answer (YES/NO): NO